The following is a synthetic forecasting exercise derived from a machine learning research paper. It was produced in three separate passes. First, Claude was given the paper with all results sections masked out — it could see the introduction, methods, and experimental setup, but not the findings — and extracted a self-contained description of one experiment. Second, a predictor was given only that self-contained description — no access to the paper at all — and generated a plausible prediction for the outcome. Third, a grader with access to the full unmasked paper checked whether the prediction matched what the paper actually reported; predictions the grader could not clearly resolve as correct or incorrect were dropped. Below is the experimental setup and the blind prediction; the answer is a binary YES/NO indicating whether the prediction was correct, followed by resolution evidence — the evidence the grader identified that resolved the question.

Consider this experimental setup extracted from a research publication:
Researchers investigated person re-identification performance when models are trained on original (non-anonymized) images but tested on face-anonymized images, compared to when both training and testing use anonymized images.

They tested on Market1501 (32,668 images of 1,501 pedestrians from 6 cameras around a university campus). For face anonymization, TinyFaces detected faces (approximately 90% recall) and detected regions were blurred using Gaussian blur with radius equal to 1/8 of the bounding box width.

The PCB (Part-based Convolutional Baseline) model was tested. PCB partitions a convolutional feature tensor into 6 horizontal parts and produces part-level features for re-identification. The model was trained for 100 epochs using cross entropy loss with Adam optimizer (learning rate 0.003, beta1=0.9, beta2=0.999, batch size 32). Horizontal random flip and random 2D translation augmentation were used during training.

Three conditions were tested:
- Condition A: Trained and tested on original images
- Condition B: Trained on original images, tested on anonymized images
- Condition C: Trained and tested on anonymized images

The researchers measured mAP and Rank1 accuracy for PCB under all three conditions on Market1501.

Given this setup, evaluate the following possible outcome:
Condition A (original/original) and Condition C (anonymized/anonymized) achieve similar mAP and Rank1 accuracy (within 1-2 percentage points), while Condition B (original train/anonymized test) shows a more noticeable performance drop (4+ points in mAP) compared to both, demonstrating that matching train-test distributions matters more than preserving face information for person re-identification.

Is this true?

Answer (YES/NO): NO